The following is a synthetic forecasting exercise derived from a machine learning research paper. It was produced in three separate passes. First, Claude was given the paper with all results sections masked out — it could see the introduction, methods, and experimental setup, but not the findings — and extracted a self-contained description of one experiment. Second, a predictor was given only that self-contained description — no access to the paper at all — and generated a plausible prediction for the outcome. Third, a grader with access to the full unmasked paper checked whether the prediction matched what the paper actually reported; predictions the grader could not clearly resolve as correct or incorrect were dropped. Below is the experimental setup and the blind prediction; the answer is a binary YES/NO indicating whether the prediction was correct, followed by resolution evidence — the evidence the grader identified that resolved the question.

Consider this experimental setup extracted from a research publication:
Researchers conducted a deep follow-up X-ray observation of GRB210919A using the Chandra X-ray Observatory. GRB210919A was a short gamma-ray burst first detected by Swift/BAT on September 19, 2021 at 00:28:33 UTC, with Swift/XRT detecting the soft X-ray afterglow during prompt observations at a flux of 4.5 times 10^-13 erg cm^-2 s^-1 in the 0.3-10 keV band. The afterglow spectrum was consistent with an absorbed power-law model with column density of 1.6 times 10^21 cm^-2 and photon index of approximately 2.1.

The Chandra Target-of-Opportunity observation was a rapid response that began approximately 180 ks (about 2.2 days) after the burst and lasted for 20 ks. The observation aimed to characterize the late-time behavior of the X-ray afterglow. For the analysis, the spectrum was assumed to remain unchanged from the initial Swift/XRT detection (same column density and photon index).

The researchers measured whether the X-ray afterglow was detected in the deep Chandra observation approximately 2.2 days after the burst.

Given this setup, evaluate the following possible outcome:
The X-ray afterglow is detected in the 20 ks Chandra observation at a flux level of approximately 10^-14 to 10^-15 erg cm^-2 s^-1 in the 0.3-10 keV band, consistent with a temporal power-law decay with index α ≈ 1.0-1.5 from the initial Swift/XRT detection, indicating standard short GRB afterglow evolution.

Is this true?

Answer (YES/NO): NO